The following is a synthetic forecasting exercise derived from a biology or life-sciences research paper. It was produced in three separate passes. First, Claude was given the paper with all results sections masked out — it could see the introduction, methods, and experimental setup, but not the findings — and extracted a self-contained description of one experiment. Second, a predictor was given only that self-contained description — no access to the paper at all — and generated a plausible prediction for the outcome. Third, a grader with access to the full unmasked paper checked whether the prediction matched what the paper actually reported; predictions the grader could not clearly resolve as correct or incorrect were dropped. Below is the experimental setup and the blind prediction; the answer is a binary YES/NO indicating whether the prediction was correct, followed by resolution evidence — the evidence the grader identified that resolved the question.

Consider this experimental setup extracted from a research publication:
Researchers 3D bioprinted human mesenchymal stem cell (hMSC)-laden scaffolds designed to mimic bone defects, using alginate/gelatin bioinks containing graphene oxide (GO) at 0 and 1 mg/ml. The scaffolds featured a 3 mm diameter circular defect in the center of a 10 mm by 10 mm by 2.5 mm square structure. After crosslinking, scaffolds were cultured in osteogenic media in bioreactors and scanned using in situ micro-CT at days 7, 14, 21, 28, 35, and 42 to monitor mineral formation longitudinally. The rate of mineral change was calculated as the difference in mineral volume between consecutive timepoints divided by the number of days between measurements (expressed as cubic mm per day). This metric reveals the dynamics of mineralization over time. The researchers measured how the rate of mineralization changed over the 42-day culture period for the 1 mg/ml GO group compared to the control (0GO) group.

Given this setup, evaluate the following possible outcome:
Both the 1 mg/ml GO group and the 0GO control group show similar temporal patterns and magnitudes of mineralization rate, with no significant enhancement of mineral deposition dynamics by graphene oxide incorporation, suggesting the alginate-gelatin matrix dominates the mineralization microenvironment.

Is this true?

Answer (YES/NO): NO